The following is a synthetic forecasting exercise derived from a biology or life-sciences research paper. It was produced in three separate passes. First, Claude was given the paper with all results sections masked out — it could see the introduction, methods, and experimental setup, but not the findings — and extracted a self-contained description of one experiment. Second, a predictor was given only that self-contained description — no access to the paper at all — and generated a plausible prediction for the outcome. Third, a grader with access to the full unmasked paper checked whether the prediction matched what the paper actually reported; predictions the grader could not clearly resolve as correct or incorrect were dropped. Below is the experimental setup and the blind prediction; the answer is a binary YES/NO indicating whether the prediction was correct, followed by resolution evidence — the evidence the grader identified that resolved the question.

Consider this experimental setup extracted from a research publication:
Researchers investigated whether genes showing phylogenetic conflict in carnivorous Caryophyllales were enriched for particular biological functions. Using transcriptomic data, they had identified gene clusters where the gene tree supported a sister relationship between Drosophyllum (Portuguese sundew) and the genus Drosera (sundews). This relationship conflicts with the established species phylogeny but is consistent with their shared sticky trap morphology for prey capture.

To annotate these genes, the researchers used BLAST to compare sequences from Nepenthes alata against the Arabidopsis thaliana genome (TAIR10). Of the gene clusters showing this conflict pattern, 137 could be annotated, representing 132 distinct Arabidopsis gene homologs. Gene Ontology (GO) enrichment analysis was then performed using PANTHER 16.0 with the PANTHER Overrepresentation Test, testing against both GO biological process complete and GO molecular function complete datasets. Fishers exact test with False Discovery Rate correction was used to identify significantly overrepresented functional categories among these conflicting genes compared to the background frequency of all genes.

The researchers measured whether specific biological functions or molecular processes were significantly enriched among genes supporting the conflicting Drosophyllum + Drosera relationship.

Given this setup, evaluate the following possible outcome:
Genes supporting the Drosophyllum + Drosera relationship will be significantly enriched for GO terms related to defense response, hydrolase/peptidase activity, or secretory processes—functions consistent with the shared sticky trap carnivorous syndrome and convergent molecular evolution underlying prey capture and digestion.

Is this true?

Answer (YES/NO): NO